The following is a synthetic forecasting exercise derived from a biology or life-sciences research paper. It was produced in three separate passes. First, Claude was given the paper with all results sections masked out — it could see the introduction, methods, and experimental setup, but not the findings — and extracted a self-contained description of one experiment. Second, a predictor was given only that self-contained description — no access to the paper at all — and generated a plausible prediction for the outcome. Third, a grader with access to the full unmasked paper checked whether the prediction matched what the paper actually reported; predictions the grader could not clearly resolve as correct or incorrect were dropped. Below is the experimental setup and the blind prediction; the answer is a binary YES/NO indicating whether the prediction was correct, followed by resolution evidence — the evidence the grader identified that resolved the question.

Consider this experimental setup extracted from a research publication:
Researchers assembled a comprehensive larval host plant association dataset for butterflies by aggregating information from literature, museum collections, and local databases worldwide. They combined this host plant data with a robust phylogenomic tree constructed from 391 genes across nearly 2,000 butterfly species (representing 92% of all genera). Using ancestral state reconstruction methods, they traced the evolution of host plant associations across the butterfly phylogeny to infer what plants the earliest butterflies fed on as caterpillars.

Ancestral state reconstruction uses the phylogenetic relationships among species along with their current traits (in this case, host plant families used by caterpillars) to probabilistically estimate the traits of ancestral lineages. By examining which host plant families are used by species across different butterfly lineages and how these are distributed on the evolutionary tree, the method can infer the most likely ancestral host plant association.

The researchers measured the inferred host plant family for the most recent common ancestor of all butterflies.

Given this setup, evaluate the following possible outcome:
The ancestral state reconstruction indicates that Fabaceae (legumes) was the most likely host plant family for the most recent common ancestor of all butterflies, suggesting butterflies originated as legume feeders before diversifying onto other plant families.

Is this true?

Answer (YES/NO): YES